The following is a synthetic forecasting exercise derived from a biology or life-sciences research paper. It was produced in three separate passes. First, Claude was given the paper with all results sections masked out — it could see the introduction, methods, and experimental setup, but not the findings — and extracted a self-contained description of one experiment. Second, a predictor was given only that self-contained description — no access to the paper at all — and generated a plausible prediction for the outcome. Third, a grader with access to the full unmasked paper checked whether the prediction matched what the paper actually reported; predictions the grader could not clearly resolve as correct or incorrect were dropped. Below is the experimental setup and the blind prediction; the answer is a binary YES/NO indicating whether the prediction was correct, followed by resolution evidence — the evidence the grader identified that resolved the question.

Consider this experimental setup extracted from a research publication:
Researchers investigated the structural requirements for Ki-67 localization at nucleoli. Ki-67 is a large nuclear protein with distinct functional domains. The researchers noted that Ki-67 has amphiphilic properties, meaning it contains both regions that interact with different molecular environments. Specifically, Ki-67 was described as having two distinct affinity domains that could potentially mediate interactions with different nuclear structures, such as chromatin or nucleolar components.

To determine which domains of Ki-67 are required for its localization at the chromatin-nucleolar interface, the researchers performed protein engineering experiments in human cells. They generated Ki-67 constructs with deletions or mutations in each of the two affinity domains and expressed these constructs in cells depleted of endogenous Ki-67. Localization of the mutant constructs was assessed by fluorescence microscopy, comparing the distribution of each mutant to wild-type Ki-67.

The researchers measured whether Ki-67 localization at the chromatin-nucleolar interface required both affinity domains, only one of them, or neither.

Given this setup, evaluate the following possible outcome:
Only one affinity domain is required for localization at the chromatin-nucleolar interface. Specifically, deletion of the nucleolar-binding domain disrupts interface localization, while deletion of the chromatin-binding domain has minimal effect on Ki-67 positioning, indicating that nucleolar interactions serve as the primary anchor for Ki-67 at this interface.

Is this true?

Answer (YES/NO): NO